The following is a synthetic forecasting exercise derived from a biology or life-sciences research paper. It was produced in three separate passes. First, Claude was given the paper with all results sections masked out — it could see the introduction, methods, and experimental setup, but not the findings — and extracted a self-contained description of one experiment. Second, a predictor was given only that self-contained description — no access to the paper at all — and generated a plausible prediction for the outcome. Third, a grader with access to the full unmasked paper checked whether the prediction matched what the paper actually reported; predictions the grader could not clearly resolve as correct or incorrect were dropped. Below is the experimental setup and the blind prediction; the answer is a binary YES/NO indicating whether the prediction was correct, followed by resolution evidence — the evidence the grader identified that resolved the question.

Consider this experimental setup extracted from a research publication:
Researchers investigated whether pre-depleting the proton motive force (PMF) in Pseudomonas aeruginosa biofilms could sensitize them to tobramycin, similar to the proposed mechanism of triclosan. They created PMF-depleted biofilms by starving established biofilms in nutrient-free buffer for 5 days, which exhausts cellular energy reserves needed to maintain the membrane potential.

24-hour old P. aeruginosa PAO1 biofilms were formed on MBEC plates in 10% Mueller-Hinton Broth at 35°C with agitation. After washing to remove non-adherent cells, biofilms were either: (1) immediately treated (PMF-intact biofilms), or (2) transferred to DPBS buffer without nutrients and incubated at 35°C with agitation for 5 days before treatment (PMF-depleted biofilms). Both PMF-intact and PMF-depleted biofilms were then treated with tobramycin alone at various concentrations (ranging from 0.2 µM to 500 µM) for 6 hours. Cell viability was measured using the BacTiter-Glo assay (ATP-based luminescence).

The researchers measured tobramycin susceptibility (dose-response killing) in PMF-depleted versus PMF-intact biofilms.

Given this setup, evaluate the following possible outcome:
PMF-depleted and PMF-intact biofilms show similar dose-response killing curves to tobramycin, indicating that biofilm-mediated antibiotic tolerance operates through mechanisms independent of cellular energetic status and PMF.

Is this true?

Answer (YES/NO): NO